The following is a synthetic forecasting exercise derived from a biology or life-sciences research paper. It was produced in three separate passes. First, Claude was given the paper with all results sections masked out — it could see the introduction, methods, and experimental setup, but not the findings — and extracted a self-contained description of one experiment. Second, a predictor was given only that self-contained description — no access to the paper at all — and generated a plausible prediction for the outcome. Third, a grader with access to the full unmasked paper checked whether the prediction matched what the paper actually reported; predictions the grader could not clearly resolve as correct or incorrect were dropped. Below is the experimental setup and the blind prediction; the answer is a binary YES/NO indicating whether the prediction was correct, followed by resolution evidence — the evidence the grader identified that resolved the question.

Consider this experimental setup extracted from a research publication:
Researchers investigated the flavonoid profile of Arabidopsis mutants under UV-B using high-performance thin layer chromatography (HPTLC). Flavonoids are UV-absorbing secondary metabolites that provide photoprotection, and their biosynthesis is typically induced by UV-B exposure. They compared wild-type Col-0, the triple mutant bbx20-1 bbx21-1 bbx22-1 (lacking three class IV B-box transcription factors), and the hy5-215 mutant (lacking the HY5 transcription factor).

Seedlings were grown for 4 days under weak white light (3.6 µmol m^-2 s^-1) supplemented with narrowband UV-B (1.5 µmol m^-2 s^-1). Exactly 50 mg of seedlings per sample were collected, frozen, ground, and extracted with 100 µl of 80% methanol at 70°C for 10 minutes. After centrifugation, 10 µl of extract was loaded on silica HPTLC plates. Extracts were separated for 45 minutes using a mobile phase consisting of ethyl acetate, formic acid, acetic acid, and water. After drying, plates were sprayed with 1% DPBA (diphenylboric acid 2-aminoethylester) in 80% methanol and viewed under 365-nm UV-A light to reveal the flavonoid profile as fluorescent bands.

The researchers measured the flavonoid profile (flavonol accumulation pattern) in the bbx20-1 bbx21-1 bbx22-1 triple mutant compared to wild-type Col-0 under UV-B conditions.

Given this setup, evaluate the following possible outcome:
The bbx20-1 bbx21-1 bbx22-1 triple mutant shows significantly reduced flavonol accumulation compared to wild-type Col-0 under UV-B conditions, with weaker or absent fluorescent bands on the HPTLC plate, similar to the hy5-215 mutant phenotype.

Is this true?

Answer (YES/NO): YES